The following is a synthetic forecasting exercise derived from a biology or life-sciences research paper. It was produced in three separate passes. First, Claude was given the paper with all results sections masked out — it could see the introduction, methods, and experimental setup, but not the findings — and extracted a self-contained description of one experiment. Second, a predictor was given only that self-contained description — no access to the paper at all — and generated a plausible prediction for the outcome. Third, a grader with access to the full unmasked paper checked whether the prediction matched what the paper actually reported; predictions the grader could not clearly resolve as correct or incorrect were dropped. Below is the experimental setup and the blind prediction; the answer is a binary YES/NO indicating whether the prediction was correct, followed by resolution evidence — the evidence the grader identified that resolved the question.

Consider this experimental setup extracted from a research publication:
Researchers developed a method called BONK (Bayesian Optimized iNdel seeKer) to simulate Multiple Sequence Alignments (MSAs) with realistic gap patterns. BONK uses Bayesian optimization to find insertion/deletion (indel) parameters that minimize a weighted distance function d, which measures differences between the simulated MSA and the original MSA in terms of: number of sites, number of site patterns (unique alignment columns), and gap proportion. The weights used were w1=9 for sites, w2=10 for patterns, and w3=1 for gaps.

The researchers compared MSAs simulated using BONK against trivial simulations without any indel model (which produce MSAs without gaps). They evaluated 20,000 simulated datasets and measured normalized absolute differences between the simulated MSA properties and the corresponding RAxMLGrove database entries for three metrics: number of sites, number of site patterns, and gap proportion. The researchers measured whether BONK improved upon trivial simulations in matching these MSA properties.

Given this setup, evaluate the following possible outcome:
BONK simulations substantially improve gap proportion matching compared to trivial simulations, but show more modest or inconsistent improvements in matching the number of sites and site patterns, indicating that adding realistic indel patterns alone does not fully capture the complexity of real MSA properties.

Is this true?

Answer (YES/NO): NO